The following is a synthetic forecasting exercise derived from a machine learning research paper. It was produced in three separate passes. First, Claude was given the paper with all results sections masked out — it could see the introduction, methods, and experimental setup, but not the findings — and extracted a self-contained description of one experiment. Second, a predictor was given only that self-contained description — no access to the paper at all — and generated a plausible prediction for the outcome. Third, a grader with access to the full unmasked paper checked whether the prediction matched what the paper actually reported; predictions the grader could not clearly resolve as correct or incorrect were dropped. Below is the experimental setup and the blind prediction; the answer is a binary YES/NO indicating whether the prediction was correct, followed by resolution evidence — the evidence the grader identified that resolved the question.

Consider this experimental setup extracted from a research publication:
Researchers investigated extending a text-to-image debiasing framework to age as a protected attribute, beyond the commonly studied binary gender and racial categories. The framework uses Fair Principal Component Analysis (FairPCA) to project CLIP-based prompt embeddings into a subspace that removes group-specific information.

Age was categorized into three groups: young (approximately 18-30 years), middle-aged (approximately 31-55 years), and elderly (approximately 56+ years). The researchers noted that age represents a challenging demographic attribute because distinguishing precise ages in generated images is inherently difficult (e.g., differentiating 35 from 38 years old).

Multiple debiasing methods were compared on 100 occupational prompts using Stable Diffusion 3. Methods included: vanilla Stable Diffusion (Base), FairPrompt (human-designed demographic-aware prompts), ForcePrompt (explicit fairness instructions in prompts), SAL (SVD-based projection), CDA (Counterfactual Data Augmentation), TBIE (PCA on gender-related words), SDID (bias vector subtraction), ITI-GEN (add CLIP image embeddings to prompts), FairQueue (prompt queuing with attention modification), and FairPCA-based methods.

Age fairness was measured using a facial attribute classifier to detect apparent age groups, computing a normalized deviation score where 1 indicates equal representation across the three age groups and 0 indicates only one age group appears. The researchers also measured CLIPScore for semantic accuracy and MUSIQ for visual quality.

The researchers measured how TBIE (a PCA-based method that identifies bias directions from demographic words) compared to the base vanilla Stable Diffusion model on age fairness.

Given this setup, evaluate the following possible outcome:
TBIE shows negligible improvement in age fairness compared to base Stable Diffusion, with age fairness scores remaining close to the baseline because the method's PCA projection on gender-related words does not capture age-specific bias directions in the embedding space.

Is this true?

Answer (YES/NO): NO